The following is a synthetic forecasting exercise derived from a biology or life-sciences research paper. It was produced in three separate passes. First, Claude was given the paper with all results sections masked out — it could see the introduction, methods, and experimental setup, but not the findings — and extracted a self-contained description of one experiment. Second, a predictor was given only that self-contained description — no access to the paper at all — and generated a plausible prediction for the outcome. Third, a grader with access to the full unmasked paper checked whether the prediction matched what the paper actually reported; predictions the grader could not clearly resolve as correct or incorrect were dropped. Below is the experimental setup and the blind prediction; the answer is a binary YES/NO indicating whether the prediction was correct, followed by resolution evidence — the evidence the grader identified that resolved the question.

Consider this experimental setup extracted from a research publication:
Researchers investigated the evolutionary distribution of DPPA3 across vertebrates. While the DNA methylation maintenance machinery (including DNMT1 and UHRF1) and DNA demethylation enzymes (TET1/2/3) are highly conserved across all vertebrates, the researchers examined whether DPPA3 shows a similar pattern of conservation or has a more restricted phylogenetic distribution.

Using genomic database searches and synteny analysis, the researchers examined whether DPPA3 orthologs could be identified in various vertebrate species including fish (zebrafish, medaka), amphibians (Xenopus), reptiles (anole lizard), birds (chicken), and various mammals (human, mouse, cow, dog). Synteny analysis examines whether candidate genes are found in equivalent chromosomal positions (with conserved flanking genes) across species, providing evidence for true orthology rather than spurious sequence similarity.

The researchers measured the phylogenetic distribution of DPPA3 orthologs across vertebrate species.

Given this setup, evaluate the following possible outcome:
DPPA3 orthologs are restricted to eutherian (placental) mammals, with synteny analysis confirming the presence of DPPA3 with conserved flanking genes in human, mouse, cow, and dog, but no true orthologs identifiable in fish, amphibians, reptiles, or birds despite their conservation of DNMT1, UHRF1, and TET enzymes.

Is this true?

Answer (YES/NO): NO